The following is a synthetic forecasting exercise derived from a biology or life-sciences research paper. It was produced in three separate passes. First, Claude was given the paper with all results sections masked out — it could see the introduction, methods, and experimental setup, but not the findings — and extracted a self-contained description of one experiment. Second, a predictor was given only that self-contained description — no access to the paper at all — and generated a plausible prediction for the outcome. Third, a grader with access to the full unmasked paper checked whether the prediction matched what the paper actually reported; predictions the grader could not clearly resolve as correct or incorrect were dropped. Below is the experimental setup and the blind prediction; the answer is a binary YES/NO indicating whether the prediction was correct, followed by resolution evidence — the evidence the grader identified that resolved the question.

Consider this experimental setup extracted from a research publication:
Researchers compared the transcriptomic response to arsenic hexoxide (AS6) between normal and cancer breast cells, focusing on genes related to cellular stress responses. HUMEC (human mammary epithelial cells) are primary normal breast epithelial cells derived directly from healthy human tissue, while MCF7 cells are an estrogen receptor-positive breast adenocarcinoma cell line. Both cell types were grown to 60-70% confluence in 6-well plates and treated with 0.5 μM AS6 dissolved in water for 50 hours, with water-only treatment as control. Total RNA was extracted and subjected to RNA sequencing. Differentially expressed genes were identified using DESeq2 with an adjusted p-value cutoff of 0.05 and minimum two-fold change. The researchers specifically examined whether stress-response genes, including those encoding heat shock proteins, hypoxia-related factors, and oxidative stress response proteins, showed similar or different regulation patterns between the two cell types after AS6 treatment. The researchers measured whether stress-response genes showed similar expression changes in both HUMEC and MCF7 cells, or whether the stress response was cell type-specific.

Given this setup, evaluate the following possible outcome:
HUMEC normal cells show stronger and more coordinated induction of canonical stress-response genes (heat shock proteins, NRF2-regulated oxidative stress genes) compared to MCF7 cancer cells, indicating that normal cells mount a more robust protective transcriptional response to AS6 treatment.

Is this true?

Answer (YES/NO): NO